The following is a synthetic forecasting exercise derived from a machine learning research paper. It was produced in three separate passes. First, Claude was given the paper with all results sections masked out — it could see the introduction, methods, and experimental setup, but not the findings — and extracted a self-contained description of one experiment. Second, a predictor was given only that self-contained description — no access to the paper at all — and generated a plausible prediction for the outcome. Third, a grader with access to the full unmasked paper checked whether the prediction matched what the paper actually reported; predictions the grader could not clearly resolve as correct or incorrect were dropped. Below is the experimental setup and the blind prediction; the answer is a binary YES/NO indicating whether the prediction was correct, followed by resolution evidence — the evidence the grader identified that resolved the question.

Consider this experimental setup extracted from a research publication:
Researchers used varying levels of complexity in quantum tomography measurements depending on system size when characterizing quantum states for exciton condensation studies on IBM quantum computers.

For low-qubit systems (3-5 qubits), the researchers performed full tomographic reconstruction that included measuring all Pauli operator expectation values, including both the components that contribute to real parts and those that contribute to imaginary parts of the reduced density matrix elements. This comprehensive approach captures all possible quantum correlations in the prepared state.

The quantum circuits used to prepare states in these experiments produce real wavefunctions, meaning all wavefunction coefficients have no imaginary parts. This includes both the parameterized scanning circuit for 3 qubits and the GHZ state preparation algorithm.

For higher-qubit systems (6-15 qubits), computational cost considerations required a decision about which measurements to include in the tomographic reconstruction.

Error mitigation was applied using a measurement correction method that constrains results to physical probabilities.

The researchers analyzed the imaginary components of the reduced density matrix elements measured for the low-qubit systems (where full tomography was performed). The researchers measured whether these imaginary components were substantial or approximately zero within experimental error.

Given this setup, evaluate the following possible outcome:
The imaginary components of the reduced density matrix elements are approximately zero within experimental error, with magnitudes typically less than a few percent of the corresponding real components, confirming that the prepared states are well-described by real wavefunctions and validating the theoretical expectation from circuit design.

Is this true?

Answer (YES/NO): YES